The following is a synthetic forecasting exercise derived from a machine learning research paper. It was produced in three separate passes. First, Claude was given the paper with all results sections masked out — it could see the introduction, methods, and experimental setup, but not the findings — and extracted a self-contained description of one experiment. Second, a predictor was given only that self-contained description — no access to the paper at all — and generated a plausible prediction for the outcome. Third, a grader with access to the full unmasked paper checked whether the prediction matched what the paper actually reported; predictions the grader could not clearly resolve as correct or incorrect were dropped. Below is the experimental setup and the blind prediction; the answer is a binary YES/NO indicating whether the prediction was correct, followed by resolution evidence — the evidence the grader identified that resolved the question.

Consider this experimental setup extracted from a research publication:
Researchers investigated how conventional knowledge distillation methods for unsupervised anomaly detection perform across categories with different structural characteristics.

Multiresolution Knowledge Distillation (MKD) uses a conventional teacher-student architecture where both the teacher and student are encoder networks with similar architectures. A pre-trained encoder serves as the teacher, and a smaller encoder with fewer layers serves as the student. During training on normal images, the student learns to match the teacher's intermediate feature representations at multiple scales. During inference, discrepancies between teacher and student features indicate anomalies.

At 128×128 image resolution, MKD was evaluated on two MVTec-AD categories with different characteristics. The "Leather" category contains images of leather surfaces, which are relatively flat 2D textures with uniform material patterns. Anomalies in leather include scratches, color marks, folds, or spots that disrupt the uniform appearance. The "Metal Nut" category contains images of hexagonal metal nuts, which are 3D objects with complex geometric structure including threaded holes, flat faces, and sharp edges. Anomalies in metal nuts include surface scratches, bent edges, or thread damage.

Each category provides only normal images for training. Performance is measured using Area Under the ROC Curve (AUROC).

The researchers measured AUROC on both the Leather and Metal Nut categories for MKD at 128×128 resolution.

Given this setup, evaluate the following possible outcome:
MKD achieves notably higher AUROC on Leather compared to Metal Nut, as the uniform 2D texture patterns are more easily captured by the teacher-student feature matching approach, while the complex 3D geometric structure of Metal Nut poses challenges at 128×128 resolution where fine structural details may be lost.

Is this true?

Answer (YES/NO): YES